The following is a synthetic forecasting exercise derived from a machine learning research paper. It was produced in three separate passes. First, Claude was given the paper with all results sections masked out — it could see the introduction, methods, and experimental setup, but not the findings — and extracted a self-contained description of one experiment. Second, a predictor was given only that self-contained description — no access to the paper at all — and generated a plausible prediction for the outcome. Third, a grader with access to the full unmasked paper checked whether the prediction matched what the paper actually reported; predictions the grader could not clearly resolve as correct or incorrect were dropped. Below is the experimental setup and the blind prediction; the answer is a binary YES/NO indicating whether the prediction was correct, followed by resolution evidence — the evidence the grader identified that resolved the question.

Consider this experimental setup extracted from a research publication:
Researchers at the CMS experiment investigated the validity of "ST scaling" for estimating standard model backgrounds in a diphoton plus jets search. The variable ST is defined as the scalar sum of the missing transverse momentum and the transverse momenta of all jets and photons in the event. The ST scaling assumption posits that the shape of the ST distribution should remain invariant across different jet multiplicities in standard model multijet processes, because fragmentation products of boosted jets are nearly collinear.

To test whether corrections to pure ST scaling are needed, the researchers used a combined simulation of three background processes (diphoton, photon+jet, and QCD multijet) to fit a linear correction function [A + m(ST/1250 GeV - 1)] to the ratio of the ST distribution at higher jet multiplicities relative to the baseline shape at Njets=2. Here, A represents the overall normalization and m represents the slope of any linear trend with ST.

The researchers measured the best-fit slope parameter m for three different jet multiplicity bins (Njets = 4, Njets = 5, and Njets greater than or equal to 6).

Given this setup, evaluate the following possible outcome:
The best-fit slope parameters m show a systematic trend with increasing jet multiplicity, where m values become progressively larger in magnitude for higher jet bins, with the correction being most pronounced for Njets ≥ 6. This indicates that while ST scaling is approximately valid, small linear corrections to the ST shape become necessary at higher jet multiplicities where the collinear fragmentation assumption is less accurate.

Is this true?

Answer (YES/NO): NO